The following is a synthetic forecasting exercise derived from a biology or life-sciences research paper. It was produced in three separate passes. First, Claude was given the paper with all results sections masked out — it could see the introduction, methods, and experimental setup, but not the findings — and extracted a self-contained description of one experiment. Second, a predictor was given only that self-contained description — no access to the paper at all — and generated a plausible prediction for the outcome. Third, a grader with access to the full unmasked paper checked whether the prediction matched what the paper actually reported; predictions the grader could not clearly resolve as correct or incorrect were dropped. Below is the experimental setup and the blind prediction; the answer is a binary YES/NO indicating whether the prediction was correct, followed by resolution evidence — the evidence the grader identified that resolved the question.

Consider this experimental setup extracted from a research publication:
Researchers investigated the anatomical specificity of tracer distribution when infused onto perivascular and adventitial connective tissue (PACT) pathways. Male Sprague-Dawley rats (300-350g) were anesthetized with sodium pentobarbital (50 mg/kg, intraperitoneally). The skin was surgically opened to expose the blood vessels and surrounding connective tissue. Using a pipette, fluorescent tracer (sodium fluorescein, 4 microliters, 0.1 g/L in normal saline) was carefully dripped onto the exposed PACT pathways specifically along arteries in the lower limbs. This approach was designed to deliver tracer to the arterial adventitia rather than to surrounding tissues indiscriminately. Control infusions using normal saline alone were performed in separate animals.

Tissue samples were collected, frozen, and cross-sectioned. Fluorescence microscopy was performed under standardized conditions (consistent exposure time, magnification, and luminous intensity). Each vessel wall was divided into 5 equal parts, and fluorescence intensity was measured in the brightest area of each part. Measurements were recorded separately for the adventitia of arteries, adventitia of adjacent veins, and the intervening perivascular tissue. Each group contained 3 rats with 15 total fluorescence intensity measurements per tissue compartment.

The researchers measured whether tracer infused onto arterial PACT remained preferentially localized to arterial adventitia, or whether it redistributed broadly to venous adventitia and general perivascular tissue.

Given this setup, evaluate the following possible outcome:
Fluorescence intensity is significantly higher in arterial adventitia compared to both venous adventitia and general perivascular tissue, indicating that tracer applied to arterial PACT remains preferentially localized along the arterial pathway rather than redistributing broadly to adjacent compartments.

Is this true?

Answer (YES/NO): YES